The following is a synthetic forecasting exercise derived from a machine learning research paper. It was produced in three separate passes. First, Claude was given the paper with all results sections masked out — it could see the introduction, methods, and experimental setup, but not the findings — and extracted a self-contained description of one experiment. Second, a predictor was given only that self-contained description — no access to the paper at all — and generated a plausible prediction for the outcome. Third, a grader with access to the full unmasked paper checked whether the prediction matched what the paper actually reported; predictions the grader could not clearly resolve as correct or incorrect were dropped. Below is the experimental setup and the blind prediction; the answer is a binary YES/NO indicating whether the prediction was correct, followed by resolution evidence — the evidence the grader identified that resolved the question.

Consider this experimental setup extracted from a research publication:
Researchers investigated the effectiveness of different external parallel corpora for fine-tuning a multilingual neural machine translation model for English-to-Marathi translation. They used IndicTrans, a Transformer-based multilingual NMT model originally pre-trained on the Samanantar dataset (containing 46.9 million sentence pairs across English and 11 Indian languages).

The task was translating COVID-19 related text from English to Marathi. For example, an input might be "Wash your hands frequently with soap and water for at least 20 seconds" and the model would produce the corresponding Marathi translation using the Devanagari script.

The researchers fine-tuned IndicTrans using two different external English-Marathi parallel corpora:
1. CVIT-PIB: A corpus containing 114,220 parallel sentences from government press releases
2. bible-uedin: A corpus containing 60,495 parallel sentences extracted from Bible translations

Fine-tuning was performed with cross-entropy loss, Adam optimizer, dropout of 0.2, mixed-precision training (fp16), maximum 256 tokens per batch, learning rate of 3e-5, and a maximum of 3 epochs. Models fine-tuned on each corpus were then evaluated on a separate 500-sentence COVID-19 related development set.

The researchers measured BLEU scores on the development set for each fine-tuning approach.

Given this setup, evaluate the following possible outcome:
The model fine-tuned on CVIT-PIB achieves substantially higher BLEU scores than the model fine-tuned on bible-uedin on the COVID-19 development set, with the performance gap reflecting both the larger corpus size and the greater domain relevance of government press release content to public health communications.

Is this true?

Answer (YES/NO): NO